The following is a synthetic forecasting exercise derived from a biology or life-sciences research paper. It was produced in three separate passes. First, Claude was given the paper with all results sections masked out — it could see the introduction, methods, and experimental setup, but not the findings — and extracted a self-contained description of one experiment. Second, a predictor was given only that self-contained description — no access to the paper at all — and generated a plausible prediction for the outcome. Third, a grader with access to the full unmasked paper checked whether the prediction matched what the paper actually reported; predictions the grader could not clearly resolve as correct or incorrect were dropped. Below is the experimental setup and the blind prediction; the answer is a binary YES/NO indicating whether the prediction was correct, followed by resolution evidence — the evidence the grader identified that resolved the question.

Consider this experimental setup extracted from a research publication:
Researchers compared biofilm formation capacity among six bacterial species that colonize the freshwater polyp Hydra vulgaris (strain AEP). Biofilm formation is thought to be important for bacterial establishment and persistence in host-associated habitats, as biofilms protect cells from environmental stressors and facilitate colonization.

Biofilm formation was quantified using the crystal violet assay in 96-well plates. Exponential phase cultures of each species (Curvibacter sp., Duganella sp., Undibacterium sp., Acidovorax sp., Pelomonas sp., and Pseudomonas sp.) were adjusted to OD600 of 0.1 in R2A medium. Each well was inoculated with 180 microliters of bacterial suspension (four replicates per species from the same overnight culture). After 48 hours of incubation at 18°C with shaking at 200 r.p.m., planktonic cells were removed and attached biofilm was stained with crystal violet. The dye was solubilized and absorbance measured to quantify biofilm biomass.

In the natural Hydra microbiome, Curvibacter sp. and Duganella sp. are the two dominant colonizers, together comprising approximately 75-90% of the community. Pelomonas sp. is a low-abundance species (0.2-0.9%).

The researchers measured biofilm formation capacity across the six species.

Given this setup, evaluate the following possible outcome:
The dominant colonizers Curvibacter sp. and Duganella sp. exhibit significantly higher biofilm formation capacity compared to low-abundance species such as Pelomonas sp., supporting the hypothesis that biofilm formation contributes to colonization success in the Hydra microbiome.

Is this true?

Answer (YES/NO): NO